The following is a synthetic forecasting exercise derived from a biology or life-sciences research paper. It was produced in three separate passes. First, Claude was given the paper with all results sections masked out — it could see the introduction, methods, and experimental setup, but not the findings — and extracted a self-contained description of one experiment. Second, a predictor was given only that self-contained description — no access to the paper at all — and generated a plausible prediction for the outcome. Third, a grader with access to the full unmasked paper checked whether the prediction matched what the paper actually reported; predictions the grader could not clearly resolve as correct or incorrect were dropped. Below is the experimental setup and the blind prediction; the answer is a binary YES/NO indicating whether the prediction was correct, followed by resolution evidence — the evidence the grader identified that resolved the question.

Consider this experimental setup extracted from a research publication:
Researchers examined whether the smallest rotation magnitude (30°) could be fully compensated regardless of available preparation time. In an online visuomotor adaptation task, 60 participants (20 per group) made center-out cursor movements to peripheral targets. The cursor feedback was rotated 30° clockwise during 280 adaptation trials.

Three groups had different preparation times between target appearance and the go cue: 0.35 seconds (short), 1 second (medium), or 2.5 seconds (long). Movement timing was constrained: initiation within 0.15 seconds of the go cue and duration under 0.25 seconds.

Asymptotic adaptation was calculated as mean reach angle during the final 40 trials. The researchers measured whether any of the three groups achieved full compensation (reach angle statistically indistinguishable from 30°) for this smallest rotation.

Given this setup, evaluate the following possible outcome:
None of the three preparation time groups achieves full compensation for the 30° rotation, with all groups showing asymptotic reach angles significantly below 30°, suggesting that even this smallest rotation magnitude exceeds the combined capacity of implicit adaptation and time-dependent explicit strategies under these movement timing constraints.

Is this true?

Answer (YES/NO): YES